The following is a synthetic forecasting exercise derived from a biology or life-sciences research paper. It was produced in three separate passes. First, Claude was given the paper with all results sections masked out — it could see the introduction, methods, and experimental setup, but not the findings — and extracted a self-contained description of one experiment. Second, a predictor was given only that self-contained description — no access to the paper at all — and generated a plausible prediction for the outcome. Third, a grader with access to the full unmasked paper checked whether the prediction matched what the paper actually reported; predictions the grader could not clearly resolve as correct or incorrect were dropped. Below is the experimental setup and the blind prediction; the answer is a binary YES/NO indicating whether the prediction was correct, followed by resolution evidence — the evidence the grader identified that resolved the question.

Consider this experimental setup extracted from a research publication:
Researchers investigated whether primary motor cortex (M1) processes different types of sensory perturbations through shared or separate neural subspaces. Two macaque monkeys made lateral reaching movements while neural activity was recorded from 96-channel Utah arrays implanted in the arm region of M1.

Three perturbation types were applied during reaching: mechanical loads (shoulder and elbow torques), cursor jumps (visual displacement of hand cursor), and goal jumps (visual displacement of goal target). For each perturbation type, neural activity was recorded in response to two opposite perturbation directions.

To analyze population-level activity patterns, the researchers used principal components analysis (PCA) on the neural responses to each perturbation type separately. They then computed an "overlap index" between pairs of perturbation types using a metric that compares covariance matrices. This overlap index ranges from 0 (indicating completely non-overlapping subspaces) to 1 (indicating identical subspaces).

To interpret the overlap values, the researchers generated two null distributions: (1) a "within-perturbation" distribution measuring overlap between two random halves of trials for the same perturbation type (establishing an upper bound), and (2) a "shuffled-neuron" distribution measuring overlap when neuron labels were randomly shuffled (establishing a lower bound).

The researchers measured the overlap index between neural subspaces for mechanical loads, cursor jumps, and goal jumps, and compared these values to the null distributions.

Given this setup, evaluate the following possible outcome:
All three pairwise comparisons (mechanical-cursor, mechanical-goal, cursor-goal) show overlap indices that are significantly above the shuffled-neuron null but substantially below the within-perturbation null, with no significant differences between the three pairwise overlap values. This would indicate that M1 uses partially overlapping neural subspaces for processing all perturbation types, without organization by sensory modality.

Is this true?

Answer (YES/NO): NO